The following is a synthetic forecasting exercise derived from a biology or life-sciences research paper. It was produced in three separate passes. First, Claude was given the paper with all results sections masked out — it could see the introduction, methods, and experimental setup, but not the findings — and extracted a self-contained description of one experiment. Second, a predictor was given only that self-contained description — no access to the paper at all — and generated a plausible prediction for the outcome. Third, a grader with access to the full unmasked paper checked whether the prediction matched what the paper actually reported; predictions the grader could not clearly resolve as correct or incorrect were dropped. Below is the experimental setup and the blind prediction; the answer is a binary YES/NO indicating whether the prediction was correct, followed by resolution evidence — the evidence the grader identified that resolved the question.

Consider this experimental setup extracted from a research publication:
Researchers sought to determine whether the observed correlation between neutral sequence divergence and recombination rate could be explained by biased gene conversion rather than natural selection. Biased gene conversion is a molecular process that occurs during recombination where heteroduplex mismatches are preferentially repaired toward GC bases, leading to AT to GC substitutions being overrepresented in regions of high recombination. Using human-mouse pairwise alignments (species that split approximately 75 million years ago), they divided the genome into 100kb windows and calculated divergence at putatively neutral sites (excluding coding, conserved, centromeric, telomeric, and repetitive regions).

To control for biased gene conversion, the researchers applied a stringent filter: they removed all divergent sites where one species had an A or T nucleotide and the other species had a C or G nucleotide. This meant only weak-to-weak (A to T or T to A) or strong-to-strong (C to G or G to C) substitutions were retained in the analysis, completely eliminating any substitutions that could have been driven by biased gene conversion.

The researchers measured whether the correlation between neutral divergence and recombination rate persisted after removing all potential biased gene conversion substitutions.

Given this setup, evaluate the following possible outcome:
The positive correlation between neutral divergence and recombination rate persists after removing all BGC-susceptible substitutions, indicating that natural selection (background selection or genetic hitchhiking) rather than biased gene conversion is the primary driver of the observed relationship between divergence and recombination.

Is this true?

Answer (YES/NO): NO